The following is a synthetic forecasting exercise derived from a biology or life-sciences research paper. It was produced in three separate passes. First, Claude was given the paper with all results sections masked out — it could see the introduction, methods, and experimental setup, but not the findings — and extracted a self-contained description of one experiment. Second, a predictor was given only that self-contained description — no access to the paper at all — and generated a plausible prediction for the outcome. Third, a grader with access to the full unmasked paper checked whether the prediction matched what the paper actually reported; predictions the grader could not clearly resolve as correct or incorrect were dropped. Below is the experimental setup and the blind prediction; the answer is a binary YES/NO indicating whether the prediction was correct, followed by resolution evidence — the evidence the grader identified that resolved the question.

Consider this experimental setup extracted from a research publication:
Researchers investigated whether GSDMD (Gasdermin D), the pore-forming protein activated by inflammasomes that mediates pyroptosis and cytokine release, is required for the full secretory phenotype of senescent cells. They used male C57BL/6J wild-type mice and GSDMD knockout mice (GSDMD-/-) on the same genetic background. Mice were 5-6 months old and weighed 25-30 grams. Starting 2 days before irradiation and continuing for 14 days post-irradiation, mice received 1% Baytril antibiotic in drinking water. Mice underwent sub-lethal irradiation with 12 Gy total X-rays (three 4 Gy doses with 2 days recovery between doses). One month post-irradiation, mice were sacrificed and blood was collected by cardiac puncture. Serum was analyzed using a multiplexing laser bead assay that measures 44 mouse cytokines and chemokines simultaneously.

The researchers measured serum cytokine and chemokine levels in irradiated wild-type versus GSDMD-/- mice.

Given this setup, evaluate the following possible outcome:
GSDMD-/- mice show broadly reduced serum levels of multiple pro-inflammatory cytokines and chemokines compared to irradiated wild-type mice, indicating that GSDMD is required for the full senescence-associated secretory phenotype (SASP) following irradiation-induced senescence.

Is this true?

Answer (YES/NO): YES